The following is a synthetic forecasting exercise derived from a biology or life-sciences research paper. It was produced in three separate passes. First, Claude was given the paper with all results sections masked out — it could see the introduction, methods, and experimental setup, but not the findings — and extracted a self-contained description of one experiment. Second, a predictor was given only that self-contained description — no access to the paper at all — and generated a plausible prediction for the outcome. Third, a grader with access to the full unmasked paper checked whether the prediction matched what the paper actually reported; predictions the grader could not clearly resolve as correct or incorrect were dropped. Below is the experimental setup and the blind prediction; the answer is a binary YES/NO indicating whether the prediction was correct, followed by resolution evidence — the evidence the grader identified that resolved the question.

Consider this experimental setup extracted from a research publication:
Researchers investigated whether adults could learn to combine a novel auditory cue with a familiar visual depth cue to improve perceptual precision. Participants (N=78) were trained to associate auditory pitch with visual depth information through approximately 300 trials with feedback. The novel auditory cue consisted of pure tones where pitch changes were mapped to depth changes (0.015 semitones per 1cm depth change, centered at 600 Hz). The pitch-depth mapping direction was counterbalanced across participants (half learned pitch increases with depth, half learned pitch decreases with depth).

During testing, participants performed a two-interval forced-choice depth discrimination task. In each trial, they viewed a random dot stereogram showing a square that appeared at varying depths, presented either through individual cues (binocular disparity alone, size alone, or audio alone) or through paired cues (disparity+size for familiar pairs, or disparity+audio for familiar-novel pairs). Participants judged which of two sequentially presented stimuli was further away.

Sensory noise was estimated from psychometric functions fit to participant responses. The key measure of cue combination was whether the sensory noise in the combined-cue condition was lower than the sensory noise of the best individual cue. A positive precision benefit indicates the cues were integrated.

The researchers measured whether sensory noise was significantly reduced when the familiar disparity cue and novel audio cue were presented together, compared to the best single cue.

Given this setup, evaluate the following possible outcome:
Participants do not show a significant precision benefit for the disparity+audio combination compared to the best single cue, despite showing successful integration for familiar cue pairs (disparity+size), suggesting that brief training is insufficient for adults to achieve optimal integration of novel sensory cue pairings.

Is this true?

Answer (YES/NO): YES